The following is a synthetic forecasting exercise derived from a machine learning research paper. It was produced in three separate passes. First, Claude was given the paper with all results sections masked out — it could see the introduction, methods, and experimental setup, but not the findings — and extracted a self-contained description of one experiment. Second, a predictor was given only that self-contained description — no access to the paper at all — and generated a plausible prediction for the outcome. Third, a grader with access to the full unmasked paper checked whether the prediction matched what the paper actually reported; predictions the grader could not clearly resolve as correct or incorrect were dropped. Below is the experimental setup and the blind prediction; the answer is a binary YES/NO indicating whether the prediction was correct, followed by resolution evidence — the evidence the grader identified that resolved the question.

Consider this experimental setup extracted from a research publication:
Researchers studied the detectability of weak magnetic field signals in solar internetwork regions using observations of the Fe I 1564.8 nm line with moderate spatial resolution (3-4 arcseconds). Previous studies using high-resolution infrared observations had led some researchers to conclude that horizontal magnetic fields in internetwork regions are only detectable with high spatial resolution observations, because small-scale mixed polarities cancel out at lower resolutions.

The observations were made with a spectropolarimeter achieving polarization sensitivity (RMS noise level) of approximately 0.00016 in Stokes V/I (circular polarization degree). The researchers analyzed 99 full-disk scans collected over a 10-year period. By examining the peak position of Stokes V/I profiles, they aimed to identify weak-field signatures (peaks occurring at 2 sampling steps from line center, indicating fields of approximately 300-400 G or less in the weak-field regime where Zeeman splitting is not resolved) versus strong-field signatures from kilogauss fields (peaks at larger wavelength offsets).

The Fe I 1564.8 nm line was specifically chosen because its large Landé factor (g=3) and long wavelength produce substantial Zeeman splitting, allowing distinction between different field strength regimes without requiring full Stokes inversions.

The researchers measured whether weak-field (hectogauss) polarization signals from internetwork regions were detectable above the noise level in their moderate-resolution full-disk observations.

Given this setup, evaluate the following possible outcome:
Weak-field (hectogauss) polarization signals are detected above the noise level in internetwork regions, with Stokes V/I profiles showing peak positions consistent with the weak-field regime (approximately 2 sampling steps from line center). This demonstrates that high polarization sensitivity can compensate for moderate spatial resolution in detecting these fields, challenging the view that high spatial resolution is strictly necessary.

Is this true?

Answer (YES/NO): YES